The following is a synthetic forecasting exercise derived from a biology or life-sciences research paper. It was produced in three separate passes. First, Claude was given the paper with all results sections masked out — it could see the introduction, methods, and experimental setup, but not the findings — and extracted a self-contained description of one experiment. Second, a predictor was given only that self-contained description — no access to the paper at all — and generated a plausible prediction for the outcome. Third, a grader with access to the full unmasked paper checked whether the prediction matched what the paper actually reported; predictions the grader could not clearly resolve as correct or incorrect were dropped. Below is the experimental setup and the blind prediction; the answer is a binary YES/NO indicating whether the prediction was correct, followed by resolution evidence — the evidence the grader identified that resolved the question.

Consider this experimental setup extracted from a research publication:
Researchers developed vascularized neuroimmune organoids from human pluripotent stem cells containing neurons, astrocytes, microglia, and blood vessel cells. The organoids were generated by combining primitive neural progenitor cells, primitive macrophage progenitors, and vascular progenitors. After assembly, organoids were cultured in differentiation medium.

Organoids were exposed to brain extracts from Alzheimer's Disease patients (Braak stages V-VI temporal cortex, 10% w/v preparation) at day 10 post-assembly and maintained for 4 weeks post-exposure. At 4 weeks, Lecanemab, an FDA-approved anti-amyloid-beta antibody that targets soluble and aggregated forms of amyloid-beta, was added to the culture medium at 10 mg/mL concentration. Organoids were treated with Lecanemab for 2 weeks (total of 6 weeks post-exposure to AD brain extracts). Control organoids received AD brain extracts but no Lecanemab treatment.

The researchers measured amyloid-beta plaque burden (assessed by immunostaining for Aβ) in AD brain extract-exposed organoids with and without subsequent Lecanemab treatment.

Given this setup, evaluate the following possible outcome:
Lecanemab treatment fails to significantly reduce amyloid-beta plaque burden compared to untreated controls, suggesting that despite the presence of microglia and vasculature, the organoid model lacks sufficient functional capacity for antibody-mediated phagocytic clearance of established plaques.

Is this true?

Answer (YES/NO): NO